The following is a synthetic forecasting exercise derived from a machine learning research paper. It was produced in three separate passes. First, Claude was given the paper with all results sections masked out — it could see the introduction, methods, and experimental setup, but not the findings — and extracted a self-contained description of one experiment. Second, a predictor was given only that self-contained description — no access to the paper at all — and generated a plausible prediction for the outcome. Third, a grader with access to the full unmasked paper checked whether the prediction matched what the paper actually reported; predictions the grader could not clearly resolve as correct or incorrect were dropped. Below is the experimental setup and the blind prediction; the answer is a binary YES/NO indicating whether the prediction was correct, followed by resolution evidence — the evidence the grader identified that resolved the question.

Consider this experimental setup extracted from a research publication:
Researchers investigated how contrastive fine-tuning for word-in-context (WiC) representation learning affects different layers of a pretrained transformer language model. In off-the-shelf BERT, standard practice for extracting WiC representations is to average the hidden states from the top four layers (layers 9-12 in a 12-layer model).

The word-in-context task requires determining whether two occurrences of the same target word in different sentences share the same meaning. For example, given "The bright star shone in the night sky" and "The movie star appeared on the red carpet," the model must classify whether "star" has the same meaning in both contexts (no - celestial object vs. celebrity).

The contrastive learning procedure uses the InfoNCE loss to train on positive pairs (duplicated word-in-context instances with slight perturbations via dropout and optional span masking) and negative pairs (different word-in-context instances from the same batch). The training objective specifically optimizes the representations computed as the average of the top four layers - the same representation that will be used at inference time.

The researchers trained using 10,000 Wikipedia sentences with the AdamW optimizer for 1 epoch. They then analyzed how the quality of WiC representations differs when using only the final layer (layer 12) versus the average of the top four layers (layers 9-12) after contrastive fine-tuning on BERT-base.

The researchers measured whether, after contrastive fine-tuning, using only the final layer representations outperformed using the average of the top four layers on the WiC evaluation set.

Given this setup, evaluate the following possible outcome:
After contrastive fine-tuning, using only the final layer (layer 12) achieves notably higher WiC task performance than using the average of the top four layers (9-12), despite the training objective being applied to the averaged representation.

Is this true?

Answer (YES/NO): NO